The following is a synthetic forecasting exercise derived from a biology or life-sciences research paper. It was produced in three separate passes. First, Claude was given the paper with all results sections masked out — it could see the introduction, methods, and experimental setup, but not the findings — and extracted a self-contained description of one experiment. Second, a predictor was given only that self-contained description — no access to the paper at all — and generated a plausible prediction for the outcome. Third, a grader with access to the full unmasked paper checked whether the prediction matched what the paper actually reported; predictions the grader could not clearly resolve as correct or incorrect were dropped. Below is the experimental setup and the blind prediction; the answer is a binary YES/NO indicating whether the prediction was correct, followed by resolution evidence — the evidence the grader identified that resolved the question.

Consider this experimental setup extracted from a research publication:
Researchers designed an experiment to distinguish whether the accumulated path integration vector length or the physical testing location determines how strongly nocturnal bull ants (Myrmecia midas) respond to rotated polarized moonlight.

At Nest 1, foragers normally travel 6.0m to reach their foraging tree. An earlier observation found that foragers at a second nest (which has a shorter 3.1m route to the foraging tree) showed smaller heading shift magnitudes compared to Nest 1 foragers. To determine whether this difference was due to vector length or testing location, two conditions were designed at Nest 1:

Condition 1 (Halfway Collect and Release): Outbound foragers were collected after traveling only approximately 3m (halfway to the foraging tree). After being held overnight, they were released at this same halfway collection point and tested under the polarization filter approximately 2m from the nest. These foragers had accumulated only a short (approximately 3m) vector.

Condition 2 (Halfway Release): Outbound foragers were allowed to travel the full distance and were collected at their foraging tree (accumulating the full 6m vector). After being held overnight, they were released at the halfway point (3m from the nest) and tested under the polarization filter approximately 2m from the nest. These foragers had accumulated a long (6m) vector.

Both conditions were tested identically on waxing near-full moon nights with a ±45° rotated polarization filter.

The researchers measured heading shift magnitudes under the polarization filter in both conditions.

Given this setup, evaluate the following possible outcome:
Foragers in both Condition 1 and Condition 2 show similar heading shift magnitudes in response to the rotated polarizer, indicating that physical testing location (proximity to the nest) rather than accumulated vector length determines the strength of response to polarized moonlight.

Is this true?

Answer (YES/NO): NO